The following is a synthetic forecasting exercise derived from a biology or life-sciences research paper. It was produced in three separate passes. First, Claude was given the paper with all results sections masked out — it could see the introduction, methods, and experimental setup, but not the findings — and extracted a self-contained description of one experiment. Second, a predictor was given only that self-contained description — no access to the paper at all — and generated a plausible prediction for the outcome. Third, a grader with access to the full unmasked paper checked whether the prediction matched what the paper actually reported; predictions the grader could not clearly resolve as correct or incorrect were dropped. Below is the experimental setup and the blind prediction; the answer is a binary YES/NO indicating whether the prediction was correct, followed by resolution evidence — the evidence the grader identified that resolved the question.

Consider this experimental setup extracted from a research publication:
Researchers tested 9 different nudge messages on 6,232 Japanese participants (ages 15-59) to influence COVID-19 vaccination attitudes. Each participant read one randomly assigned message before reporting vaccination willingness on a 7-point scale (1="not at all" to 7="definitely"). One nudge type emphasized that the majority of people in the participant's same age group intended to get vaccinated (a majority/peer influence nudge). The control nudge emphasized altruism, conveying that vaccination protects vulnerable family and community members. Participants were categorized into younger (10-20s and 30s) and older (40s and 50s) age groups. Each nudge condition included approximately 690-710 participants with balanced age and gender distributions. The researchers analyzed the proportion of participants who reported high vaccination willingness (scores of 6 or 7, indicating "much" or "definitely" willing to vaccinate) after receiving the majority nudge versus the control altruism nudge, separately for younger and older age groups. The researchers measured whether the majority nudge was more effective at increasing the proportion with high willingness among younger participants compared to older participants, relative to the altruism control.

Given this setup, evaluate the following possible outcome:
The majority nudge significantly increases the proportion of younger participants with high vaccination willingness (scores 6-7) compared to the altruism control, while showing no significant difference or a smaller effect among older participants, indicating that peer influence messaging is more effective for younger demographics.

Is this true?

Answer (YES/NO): NO